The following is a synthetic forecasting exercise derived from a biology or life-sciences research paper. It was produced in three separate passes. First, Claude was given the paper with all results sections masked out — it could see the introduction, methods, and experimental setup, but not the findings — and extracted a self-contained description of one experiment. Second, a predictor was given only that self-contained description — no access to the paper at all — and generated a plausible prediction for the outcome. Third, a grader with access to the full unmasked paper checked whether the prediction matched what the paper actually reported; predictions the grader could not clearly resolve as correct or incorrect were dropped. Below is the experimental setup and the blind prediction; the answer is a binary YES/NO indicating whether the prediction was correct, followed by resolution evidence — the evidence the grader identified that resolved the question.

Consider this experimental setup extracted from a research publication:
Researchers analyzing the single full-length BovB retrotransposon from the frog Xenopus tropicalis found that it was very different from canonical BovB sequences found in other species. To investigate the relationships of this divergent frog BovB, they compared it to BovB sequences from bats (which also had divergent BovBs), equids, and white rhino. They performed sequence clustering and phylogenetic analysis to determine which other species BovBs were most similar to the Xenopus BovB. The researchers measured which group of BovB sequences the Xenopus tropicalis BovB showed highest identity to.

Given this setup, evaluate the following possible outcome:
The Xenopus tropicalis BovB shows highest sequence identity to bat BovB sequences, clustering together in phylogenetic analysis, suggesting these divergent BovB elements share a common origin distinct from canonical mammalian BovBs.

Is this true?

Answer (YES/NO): YES